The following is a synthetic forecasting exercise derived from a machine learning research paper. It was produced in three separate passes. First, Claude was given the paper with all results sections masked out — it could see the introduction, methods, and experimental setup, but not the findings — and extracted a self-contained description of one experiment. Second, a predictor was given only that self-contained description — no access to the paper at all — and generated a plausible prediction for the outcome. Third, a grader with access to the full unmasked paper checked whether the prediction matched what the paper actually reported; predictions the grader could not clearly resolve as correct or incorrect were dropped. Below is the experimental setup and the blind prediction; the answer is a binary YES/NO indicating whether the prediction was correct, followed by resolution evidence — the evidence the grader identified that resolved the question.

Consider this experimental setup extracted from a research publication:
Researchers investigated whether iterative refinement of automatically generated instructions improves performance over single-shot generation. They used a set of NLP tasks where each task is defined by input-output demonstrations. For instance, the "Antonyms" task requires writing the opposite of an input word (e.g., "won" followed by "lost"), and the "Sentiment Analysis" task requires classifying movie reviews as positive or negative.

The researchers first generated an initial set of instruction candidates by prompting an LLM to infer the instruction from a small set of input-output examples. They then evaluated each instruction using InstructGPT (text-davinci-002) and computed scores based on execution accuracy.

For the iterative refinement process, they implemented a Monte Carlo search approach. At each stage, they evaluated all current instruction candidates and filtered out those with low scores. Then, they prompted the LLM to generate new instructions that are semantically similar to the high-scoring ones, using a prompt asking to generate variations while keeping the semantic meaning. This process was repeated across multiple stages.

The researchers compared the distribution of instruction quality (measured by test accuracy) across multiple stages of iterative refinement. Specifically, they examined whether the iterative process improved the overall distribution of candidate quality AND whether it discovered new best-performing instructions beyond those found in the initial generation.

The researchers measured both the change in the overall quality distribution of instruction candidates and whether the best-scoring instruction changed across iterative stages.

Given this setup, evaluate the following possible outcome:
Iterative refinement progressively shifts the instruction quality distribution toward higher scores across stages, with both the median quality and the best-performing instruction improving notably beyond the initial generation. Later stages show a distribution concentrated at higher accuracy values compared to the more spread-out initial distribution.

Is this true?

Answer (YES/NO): NO